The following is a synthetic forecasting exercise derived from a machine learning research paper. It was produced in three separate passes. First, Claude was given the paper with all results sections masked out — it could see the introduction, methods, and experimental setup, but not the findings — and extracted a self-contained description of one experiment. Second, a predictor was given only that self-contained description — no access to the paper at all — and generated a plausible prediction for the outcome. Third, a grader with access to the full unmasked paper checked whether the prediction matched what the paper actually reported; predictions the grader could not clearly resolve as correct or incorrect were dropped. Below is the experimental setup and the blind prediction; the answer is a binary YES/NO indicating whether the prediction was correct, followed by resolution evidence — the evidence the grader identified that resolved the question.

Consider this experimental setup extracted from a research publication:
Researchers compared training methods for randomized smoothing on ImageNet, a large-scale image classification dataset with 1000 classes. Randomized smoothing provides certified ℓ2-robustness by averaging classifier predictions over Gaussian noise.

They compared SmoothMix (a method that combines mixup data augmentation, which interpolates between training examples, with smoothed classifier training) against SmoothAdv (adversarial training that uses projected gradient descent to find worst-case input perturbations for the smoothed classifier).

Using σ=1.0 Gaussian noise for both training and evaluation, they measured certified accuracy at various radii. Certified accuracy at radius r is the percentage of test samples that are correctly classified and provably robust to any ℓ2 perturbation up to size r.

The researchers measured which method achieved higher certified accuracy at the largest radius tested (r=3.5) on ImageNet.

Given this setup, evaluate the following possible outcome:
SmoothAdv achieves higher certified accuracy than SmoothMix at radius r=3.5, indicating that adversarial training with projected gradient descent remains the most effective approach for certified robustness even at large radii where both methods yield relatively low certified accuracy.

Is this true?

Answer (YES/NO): NO